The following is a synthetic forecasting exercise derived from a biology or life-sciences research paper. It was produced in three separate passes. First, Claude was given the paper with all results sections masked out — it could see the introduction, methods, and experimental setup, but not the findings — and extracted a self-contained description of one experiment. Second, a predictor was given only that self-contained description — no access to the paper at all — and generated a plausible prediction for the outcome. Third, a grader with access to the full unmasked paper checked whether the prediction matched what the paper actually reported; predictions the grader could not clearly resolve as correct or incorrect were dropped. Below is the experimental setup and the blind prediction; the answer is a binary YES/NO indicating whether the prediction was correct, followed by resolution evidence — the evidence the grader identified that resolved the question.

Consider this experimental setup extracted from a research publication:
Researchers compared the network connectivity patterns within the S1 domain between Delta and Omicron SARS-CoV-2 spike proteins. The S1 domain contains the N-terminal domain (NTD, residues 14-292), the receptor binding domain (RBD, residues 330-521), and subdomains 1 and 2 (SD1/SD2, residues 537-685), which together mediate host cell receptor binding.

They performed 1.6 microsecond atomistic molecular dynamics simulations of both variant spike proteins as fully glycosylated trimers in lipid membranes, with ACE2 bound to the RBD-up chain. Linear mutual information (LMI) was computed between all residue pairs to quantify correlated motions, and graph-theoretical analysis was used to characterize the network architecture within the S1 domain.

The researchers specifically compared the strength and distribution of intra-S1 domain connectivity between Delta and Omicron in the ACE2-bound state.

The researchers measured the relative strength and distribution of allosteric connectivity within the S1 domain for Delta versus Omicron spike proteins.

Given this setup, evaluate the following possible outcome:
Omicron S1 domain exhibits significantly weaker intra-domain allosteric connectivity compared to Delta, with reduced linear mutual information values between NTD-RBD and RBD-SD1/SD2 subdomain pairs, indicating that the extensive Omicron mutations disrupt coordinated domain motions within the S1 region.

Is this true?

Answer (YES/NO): YES